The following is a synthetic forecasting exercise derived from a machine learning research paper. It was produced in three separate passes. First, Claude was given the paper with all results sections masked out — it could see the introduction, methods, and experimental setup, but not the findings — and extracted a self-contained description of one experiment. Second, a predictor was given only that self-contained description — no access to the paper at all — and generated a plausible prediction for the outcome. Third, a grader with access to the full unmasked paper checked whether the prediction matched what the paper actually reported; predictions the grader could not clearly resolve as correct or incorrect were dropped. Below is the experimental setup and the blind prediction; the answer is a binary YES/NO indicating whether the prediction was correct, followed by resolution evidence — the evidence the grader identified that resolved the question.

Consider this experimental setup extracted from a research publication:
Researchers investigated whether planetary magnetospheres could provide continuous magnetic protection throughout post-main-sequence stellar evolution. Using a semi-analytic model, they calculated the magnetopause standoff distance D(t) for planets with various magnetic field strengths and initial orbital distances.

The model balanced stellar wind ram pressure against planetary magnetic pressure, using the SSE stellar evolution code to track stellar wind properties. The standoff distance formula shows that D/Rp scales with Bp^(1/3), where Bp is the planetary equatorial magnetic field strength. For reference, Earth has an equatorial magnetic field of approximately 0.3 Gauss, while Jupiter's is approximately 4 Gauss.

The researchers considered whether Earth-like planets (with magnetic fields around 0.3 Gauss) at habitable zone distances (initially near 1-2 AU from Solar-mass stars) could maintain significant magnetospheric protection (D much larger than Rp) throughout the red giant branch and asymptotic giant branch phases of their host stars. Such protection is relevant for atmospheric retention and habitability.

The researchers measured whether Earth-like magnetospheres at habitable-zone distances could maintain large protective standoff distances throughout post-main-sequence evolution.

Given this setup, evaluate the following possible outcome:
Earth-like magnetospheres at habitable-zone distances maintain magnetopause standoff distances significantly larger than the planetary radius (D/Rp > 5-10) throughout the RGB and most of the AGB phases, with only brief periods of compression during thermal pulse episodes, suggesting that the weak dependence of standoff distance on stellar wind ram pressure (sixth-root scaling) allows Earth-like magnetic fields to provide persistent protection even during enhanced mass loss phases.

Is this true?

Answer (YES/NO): NO